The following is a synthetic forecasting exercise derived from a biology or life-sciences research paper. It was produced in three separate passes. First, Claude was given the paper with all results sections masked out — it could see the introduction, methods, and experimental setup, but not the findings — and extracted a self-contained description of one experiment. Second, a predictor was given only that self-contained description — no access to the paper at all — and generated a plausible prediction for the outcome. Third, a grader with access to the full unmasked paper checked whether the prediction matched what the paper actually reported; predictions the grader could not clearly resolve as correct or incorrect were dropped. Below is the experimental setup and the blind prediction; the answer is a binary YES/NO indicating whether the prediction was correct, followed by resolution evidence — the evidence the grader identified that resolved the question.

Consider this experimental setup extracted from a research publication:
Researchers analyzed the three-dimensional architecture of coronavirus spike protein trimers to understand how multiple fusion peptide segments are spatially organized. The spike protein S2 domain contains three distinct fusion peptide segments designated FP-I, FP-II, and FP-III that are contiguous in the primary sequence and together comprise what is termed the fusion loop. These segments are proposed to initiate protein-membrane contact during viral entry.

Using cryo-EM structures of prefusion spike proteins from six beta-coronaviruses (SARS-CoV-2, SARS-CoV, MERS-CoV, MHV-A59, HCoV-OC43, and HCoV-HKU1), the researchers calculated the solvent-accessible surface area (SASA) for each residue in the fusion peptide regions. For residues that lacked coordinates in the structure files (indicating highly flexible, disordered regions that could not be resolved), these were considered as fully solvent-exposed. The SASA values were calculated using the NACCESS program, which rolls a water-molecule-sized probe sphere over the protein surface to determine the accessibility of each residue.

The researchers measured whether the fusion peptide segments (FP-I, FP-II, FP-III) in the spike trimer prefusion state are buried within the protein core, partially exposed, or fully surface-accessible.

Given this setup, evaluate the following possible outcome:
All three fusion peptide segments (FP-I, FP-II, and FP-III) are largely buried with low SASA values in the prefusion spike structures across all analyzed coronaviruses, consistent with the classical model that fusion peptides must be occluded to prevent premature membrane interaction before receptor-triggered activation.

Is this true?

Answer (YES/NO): NO